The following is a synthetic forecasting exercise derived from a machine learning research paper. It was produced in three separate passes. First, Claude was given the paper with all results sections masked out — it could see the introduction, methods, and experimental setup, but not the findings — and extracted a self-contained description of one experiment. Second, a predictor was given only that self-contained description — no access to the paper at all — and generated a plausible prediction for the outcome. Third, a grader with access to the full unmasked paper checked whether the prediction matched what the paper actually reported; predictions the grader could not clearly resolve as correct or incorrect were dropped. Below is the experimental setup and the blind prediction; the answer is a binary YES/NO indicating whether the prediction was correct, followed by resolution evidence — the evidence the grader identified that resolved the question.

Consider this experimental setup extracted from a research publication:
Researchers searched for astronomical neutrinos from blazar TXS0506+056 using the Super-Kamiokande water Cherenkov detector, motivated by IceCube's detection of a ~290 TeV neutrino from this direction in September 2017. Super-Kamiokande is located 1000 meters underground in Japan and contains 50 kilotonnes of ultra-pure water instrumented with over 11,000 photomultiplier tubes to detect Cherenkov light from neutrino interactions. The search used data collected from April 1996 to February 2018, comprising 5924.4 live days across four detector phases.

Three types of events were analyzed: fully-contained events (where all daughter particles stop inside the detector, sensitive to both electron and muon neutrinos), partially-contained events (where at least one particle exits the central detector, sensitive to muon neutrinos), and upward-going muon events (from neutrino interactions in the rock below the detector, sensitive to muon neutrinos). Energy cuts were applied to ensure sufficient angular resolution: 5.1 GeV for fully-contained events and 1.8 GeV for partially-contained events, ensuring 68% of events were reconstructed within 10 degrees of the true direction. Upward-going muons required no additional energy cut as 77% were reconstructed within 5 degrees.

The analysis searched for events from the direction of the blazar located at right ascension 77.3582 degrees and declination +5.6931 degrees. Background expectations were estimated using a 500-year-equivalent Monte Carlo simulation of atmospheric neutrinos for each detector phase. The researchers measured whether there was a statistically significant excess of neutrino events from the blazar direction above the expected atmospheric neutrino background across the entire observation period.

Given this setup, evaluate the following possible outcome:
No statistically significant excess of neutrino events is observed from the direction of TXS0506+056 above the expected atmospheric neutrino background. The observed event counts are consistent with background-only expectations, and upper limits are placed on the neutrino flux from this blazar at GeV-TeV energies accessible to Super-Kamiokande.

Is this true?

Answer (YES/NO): YES